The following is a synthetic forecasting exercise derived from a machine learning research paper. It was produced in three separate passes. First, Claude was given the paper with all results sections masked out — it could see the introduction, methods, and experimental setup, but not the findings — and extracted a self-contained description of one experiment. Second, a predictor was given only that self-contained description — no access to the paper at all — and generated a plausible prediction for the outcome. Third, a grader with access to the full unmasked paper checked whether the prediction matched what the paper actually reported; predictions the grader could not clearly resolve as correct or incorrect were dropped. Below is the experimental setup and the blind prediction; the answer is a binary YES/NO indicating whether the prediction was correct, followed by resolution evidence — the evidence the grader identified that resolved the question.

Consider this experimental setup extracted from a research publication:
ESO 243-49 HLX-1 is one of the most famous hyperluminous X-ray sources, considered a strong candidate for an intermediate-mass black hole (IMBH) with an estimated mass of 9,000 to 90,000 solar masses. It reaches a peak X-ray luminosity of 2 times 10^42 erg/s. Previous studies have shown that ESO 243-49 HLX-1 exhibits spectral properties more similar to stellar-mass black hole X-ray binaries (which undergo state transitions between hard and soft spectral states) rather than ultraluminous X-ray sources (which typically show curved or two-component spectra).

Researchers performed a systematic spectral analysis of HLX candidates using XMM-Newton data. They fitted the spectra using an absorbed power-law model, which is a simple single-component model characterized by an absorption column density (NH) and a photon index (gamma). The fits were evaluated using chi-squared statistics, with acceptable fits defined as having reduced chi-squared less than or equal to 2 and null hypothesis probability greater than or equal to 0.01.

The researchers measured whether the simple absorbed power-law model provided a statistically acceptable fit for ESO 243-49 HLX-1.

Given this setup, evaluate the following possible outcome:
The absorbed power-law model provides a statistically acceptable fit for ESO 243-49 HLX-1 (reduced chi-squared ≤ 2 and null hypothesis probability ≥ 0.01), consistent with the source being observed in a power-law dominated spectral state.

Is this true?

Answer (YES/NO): NO